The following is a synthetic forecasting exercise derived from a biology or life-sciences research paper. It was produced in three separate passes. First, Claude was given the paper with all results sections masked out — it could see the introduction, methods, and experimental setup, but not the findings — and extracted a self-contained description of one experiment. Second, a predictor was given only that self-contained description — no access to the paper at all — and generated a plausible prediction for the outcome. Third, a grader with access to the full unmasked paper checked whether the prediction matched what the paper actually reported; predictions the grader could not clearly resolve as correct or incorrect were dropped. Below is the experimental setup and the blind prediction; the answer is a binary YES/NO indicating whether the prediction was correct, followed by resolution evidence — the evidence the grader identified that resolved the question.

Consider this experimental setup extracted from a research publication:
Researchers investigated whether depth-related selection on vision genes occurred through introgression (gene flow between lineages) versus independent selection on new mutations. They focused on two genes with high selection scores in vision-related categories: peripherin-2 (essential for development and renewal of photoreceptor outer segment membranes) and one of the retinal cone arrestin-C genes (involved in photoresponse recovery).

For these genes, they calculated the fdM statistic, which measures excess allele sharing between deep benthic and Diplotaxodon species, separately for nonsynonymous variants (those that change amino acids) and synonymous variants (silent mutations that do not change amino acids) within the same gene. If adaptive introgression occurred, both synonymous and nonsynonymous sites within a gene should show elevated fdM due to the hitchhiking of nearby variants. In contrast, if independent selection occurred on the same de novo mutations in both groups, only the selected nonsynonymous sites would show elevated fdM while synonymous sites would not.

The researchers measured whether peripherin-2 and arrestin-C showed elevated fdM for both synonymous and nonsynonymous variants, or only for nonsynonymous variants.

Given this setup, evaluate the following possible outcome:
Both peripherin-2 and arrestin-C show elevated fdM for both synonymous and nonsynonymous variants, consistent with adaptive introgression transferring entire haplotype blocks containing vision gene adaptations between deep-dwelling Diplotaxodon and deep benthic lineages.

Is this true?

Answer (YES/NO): NO